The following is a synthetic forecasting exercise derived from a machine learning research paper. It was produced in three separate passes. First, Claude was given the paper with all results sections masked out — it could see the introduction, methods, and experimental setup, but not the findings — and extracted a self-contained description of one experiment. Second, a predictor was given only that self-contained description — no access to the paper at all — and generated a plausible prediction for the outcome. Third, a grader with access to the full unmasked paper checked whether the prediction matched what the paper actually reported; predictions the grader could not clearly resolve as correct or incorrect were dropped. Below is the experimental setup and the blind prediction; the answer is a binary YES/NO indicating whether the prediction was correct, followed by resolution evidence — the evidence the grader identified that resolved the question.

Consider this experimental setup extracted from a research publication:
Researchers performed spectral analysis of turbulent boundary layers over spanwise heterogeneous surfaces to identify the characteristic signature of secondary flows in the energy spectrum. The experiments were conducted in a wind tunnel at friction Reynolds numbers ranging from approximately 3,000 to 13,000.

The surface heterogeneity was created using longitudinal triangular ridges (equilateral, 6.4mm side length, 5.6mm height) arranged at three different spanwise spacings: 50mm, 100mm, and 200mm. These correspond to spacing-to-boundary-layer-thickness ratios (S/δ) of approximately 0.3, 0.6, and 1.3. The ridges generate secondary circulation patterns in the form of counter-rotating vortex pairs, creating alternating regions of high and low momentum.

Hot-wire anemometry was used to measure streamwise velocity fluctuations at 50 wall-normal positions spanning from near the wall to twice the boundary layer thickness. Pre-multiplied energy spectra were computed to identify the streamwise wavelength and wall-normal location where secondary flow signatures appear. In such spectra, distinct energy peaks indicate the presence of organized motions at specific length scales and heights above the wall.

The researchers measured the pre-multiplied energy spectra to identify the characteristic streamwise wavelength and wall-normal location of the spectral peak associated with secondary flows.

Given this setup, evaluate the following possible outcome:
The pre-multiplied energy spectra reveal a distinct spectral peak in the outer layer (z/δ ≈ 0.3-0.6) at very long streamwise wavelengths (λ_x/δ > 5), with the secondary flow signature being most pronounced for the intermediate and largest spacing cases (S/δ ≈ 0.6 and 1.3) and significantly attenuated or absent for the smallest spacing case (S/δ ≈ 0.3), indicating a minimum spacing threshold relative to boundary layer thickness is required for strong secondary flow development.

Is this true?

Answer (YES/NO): NO